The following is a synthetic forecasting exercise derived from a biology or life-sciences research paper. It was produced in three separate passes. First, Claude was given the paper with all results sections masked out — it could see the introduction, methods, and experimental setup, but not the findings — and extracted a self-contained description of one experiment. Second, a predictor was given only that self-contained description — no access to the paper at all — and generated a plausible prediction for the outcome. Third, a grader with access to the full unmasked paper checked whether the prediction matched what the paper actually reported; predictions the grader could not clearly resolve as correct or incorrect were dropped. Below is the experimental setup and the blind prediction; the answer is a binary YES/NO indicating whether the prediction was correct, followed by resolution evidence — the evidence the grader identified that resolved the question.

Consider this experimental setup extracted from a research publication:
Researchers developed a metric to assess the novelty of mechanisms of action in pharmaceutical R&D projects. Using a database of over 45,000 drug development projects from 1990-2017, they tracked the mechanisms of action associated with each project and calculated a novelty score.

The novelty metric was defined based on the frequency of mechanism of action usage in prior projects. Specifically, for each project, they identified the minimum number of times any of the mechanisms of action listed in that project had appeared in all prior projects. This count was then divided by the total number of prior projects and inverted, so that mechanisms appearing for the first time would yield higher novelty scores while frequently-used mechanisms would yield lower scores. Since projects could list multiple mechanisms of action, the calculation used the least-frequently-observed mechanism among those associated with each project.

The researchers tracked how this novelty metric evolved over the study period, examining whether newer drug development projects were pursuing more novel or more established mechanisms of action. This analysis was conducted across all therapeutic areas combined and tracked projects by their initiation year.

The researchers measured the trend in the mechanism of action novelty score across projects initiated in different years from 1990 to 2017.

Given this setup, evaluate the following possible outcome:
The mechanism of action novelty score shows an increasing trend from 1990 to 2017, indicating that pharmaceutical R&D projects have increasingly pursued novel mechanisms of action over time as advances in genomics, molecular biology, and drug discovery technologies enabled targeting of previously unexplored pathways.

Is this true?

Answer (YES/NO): NO